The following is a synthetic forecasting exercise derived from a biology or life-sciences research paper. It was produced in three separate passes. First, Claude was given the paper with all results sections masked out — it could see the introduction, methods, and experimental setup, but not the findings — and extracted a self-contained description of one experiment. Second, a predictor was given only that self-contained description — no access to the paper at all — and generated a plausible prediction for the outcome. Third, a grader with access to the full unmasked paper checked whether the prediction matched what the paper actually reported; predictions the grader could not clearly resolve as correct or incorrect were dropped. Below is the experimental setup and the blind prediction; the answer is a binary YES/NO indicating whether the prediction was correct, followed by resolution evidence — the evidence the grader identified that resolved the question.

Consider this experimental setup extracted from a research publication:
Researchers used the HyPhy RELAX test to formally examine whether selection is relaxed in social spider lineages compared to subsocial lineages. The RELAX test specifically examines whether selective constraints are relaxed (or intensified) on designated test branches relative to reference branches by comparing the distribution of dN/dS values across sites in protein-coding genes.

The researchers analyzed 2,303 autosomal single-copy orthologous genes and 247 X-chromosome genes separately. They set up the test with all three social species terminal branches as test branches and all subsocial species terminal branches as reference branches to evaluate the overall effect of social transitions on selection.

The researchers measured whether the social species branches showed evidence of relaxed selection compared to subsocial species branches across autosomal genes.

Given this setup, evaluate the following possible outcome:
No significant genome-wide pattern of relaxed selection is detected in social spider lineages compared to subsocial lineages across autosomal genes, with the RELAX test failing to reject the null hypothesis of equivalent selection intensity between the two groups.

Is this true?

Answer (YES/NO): NO